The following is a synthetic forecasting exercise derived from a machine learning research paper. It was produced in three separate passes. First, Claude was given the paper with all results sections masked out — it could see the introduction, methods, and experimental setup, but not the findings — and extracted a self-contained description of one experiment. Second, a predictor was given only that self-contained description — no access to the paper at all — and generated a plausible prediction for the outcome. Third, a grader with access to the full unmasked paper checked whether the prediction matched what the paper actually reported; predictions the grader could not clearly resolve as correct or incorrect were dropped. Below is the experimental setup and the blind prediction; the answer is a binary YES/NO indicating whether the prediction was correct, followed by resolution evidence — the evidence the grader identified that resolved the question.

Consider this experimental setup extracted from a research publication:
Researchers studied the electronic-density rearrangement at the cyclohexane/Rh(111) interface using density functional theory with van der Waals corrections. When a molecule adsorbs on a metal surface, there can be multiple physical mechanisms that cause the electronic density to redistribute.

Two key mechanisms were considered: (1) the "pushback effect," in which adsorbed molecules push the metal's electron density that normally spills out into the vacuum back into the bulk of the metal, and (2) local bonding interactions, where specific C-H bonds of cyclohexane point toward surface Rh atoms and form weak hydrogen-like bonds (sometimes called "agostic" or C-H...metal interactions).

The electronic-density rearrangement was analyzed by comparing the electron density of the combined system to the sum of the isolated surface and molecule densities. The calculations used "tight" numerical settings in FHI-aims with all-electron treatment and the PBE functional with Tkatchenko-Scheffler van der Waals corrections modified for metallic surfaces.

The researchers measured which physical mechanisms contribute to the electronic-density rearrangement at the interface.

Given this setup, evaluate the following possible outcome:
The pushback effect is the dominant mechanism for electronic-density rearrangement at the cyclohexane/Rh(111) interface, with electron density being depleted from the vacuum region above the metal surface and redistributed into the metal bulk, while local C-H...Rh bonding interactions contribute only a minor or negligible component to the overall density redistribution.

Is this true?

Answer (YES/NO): NO